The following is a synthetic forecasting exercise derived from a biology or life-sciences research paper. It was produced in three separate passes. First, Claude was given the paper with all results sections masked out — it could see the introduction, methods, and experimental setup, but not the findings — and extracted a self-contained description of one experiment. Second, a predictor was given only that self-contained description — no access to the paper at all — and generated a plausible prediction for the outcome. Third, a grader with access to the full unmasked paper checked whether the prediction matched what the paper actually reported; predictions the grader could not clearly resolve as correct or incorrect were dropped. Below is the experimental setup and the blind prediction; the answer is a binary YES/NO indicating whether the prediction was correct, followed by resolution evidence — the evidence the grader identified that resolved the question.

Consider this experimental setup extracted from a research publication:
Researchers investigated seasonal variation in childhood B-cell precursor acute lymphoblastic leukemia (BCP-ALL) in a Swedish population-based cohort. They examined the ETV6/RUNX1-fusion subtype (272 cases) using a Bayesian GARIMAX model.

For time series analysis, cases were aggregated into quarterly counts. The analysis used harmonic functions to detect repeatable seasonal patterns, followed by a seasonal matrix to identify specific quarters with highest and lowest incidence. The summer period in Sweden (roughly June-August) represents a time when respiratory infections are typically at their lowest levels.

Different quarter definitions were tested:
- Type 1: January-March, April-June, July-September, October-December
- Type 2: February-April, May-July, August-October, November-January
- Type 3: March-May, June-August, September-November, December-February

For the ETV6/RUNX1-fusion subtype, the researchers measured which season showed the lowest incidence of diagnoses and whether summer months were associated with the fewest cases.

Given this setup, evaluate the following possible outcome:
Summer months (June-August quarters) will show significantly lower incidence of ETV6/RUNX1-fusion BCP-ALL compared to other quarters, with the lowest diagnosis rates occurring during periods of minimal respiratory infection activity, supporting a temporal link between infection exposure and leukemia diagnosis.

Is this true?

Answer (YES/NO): NO